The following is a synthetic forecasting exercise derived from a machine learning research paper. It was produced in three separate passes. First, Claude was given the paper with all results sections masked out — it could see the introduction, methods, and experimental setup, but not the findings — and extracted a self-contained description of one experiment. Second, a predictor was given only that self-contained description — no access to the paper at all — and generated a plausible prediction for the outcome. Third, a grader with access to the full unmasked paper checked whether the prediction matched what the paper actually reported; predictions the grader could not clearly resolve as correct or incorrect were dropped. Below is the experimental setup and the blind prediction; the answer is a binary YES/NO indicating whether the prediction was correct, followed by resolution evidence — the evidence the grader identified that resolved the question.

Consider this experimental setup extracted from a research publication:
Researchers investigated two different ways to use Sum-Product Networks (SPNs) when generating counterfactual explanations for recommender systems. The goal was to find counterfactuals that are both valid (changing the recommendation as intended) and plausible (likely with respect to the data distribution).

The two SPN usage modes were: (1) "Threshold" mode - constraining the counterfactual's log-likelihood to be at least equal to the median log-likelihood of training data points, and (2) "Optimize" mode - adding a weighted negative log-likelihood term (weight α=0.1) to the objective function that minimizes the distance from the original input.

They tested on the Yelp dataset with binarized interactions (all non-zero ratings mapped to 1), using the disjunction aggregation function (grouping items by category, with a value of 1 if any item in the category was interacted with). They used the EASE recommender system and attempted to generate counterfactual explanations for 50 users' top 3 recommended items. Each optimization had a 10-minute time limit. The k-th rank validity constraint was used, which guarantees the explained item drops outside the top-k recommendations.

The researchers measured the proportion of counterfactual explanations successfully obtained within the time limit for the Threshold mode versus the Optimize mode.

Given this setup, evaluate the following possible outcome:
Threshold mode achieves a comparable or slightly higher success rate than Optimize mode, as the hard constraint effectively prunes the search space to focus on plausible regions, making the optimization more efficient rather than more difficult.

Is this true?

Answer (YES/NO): NO